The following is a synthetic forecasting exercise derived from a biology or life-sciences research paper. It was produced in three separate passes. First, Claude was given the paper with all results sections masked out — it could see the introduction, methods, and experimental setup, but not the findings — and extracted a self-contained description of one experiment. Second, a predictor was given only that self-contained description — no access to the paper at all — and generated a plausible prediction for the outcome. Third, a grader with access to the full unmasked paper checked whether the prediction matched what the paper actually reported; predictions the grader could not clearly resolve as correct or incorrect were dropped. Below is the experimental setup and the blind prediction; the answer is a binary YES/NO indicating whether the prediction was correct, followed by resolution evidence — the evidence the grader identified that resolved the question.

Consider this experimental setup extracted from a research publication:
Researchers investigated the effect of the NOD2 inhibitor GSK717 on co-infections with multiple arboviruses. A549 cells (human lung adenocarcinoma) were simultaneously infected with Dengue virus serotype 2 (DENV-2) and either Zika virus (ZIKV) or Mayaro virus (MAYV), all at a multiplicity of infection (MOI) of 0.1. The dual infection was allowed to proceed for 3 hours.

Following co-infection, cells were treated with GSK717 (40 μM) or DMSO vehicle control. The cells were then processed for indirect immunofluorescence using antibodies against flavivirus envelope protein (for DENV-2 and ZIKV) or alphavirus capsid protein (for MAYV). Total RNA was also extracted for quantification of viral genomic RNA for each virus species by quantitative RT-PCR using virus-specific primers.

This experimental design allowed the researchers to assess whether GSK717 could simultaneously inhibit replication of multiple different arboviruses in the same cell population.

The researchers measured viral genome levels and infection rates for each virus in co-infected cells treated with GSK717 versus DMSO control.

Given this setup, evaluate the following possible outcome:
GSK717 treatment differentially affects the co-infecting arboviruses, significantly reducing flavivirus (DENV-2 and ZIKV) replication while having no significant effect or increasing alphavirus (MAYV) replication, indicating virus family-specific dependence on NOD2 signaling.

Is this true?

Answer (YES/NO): NO